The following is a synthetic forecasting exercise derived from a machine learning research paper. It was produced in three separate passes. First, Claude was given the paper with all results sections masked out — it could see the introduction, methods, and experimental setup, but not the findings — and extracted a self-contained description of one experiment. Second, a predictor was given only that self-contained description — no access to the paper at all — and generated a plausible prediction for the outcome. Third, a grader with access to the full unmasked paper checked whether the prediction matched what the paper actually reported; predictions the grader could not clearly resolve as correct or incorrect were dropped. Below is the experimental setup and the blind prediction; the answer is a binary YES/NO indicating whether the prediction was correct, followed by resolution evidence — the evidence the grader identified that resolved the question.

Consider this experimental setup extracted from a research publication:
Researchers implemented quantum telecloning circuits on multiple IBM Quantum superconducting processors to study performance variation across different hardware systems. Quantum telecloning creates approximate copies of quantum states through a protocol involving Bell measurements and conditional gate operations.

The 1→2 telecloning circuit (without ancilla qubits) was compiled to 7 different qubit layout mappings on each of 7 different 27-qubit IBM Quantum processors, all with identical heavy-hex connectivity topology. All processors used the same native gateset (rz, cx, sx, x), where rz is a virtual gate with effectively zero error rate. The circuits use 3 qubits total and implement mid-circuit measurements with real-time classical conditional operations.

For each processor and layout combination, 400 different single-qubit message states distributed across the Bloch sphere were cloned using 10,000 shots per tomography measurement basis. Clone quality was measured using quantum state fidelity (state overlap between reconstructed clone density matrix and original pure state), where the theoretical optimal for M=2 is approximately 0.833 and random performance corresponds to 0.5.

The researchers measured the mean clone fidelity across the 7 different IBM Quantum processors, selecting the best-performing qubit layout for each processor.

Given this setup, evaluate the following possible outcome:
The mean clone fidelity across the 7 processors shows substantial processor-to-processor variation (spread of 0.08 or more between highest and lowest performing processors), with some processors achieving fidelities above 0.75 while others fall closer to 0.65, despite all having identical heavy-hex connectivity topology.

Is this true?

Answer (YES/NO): YES